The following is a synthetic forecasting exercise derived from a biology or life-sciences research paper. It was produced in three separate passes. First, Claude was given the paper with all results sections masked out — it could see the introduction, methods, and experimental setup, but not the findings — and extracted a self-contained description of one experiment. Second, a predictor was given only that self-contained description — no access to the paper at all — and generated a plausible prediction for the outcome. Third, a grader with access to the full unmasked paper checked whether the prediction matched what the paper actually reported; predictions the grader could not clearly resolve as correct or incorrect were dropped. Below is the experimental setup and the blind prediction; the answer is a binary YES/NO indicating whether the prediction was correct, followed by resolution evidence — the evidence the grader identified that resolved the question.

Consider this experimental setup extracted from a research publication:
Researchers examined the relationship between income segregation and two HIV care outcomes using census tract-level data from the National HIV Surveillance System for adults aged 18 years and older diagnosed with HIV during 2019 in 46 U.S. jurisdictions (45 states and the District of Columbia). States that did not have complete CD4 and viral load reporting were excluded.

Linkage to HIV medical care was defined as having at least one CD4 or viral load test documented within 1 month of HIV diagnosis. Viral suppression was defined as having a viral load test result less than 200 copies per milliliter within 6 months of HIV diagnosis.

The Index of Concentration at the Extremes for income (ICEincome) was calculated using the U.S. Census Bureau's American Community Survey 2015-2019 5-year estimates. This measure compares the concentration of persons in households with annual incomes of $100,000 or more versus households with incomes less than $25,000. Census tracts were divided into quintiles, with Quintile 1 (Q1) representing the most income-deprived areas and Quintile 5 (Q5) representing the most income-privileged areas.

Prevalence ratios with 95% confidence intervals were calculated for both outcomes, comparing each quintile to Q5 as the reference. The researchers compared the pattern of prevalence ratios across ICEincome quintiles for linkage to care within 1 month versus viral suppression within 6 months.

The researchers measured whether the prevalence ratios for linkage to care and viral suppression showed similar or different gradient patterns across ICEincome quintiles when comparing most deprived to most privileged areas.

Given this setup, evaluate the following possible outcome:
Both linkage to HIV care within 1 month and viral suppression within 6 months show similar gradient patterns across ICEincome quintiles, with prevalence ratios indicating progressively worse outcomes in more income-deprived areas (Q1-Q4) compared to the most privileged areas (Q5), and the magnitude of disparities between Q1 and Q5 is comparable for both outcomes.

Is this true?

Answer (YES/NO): NO